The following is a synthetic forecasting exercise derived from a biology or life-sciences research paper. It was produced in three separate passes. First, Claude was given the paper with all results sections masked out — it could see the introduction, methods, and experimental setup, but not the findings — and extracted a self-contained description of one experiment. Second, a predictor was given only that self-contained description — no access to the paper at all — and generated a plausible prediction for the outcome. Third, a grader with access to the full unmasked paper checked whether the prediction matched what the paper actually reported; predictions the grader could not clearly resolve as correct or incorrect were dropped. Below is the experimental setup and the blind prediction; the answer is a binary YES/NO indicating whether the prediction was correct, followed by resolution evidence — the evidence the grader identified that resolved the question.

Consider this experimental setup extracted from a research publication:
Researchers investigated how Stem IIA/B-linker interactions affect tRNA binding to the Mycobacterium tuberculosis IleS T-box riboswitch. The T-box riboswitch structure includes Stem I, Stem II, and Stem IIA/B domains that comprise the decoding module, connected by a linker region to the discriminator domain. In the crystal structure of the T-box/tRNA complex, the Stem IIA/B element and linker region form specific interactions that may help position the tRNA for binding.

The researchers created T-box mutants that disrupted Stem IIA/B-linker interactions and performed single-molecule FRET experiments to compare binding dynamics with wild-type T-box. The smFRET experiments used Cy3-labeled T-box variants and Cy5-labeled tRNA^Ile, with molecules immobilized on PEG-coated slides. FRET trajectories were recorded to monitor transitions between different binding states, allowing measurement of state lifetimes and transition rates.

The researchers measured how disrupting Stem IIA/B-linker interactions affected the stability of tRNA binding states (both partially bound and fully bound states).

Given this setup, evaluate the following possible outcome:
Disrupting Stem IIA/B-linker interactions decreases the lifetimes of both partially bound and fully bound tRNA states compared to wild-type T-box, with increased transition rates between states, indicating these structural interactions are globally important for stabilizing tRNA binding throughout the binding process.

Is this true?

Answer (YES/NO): YES